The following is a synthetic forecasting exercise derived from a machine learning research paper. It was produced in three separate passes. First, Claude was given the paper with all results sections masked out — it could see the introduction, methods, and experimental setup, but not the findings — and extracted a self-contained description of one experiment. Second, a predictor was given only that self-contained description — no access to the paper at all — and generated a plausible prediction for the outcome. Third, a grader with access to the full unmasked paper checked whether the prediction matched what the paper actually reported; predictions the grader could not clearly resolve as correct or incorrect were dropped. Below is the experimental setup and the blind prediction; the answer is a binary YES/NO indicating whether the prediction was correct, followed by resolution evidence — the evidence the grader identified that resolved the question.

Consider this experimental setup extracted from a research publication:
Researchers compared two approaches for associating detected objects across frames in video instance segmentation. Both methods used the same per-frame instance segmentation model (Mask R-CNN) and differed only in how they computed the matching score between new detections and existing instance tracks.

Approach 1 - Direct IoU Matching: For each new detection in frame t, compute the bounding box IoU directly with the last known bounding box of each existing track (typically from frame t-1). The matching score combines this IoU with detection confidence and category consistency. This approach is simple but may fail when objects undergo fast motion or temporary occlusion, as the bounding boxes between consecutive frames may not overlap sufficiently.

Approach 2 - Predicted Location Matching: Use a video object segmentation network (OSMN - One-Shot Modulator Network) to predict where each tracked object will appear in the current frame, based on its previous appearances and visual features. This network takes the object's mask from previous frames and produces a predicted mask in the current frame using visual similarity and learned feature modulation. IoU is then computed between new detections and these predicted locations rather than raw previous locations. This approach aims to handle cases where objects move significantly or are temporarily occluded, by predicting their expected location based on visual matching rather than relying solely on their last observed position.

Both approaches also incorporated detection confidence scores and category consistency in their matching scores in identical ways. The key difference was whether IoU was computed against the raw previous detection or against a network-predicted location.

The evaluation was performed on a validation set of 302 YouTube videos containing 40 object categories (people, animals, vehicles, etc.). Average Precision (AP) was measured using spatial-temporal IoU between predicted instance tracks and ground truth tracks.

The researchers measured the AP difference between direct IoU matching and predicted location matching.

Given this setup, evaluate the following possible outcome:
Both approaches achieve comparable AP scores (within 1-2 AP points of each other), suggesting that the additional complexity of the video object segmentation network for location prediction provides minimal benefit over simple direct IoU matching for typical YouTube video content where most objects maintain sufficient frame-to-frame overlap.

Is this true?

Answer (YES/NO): NO